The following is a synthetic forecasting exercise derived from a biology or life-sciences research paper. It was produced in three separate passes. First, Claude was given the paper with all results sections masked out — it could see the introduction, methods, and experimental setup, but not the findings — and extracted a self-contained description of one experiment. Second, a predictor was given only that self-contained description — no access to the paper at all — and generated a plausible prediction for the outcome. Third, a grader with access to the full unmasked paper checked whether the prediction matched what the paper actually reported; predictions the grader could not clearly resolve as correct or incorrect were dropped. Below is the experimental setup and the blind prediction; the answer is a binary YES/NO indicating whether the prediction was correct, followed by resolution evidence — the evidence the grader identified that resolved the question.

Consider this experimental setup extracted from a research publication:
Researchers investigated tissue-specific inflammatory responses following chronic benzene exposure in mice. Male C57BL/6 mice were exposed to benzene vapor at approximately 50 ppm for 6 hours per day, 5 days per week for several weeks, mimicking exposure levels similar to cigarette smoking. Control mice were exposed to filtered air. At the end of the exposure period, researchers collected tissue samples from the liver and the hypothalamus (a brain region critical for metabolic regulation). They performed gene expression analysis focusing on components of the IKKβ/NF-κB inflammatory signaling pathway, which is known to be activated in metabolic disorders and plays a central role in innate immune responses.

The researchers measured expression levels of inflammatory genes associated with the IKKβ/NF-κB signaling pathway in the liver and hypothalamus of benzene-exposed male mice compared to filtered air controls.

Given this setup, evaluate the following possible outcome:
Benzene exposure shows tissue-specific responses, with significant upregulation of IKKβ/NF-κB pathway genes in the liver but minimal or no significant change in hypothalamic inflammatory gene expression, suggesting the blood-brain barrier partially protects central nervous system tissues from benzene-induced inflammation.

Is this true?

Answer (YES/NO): NO